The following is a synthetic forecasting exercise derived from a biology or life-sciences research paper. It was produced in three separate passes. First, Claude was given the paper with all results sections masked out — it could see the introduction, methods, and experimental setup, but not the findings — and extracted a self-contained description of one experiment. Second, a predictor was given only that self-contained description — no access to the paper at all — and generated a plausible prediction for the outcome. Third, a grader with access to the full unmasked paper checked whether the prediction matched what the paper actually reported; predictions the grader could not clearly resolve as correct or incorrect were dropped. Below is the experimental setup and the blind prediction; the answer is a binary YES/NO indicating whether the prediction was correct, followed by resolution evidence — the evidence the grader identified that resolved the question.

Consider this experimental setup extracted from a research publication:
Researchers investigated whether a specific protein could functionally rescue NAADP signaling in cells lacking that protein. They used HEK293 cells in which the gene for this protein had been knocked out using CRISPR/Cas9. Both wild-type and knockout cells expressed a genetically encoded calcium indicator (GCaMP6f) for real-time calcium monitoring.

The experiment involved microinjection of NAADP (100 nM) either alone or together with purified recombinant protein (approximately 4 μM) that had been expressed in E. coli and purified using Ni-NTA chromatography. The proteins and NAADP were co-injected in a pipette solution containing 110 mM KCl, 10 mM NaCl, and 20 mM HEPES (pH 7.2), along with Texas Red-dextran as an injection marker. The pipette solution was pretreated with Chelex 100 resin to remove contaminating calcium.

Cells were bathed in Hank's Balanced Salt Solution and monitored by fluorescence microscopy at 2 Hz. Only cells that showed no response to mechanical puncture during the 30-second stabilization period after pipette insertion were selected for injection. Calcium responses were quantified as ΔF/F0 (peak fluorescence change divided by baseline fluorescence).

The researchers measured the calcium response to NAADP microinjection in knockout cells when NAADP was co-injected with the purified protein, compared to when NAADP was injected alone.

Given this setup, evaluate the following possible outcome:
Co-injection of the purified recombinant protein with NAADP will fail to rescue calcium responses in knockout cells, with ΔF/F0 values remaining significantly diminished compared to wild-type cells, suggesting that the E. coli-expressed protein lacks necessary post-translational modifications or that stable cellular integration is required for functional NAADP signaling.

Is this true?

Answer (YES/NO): NO